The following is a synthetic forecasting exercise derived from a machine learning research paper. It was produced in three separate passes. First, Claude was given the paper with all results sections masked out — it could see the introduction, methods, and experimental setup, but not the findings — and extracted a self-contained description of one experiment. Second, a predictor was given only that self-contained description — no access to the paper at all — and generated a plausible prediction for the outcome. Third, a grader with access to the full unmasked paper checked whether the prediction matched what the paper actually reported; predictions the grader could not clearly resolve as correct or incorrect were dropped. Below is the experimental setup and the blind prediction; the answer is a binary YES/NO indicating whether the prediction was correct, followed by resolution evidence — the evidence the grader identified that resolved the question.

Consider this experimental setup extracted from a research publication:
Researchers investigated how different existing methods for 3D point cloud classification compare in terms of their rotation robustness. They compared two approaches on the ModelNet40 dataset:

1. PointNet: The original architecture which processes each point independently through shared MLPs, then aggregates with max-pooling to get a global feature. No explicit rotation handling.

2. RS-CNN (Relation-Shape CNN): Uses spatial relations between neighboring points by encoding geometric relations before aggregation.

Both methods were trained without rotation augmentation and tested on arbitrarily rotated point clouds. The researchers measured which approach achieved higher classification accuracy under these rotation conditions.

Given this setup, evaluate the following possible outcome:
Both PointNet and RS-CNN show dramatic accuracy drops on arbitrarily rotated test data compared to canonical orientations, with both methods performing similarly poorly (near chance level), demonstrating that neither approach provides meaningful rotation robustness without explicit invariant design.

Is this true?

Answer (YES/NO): NO